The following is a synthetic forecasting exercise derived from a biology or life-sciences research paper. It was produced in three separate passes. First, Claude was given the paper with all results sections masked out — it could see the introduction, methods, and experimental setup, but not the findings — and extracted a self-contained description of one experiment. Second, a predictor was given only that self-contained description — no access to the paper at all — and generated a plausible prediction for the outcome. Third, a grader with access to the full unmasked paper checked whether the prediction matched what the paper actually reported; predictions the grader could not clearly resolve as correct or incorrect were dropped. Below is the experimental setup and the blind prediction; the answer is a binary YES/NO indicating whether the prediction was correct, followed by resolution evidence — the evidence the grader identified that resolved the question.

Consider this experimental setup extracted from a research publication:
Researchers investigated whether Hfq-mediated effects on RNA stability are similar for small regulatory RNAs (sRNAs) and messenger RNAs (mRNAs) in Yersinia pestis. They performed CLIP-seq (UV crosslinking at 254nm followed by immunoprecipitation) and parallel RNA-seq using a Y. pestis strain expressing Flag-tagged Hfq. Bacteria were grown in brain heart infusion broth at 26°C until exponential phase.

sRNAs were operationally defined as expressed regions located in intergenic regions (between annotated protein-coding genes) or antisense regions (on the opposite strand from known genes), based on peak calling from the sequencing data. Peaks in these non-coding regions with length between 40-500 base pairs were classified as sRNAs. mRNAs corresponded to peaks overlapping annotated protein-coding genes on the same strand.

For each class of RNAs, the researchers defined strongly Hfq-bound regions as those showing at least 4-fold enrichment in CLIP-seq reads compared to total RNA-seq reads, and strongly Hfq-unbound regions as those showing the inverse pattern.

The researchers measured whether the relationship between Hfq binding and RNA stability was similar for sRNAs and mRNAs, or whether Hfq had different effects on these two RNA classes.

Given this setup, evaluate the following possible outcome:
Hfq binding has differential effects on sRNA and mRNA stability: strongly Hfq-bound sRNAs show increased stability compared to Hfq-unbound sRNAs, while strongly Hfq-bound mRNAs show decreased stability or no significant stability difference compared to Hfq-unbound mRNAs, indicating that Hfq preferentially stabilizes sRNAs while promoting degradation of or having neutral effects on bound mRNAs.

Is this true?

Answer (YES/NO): NO